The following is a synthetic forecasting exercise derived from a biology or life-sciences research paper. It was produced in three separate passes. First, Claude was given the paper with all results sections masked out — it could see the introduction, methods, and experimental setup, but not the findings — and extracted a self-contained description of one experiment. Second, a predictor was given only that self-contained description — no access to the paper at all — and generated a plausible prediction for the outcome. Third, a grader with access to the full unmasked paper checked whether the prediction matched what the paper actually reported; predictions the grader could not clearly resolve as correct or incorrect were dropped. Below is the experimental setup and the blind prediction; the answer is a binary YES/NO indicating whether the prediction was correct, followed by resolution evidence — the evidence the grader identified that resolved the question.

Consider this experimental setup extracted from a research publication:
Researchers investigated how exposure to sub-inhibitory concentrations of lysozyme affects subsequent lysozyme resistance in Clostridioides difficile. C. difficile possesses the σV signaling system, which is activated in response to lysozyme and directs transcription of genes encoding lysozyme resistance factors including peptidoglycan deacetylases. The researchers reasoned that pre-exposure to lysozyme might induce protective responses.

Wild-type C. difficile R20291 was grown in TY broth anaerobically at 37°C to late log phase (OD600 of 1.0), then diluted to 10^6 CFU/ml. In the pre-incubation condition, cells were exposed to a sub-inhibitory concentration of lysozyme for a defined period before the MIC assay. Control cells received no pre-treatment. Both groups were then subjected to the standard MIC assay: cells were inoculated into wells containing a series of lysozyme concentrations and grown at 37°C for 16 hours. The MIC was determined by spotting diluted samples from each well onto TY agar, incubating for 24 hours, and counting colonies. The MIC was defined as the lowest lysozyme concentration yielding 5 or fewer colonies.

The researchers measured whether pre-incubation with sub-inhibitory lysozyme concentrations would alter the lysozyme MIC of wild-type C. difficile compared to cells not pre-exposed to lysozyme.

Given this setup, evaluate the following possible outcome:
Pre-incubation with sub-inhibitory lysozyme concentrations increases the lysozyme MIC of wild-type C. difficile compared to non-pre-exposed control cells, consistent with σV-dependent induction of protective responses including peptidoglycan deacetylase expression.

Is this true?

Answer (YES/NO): YES